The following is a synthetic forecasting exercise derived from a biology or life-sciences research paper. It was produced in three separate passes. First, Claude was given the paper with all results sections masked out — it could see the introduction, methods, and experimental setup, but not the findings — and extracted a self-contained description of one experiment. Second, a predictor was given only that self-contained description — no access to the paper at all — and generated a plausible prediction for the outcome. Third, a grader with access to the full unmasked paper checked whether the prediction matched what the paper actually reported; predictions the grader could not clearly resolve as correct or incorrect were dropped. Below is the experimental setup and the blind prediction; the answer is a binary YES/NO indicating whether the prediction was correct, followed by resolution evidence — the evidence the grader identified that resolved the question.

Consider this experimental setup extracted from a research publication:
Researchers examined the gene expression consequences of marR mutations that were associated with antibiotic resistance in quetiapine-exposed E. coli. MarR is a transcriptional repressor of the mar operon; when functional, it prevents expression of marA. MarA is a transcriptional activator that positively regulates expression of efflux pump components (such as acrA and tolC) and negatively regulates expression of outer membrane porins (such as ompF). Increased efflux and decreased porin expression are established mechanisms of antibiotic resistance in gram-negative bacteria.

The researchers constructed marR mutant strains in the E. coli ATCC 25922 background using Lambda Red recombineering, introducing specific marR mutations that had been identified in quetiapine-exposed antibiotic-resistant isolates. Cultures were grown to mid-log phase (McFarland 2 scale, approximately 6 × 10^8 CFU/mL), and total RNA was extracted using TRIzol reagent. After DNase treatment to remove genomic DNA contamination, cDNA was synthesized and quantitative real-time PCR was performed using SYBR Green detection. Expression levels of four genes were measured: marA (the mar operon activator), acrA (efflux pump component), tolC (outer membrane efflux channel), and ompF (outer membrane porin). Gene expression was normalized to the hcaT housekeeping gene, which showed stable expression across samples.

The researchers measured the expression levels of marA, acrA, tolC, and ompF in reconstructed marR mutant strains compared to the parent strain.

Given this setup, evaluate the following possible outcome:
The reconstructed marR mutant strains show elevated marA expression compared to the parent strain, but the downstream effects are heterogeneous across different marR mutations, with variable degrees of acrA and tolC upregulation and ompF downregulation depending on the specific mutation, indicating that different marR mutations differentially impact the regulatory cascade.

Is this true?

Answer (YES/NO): NO